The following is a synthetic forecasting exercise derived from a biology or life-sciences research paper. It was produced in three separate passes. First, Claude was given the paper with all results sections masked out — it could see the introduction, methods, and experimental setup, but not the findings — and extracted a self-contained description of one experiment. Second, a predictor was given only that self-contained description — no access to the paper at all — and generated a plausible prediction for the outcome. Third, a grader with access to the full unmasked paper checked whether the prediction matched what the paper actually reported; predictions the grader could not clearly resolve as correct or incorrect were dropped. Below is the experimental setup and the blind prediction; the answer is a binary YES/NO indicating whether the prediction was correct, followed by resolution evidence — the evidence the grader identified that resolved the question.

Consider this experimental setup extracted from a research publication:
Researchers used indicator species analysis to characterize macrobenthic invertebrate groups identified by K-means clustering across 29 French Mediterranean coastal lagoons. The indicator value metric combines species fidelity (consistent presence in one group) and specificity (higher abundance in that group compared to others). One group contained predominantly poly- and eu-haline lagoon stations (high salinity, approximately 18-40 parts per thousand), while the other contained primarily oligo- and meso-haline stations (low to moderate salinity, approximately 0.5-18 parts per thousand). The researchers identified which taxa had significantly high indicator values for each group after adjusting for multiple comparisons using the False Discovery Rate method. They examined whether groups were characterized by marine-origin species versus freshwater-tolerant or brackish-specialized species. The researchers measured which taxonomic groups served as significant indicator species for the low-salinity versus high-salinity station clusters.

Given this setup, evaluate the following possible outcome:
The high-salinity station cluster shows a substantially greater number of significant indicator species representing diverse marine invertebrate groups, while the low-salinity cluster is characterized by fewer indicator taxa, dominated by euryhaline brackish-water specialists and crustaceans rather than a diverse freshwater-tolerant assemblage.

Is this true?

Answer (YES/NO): NO